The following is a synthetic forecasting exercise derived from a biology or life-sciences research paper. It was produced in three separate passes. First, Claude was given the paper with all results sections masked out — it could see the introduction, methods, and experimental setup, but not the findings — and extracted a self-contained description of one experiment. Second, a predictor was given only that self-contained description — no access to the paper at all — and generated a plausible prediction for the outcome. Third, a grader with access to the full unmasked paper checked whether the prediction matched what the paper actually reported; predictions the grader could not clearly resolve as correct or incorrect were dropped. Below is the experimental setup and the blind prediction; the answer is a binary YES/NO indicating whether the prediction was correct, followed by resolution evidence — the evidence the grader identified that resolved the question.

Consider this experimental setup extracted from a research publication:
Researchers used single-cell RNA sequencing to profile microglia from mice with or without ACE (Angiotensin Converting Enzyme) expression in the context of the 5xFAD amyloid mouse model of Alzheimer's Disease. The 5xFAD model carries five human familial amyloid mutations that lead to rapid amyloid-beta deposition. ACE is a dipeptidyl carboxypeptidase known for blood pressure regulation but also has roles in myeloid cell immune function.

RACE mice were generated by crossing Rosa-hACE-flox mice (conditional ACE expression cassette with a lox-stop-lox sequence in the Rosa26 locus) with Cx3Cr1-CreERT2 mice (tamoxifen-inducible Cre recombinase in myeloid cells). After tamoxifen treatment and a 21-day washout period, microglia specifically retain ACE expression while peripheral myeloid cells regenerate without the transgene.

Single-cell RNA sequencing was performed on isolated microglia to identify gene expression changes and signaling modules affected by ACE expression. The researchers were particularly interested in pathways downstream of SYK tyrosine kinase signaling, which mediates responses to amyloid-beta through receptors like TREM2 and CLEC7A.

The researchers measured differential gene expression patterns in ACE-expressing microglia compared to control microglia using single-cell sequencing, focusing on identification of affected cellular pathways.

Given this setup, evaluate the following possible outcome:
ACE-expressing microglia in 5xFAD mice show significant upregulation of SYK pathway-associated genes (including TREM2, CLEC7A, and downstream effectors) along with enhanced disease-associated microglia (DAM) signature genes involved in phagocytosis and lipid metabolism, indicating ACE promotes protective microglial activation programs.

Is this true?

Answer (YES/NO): YES